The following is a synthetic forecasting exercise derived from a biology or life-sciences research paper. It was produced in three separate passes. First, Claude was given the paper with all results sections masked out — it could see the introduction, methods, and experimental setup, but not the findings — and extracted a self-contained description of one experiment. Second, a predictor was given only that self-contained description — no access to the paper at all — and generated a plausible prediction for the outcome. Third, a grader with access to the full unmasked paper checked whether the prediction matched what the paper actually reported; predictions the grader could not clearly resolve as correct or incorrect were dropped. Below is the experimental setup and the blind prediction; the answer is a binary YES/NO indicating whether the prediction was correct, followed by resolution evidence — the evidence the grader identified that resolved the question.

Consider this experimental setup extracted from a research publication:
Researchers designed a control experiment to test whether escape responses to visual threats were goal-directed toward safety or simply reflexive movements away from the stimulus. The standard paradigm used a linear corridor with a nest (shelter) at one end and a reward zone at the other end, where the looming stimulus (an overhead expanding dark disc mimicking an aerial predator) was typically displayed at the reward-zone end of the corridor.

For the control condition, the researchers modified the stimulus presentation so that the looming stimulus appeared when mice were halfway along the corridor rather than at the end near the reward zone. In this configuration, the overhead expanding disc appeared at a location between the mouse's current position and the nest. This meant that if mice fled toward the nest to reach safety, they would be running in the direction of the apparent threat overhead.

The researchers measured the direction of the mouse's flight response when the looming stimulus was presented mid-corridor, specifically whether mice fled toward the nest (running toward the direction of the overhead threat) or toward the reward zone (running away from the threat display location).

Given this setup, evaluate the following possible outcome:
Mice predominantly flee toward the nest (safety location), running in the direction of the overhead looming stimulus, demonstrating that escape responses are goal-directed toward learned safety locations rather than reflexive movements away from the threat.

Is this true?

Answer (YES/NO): YES